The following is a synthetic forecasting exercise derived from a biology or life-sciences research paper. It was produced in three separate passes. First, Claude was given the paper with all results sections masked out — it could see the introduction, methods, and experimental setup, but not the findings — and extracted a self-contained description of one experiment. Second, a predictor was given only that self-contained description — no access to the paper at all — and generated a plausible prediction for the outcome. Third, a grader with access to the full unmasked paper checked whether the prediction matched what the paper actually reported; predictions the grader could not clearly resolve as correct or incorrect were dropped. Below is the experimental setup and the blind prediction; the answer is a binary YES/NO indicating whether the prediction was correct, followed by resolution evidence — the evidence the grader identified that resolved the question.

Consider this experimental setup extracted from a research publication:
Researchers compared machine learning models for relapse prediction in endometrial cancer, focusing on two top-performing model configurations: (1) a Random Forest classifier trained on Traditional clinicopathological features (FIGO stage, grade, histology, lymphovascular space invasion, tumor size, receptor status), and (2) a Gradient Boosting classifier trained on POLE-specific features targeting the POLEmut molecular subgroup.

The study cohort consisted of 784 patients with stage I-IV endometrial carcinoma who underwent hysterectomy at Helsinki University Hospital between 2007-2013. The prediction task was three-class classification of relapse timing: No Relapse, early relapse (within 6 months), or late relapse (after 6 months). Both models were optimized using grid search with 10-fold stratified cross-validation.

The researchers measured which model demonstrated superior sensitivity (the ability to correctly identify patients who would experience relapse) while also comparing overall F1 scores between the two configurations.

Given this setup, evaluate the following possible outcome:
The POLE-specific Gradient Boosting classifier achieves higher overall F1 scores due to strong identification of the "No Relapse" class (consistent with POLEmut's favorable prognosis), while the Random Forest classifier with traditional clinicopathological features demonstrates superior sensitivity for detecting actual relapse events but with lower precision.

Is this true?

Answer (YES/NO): NO